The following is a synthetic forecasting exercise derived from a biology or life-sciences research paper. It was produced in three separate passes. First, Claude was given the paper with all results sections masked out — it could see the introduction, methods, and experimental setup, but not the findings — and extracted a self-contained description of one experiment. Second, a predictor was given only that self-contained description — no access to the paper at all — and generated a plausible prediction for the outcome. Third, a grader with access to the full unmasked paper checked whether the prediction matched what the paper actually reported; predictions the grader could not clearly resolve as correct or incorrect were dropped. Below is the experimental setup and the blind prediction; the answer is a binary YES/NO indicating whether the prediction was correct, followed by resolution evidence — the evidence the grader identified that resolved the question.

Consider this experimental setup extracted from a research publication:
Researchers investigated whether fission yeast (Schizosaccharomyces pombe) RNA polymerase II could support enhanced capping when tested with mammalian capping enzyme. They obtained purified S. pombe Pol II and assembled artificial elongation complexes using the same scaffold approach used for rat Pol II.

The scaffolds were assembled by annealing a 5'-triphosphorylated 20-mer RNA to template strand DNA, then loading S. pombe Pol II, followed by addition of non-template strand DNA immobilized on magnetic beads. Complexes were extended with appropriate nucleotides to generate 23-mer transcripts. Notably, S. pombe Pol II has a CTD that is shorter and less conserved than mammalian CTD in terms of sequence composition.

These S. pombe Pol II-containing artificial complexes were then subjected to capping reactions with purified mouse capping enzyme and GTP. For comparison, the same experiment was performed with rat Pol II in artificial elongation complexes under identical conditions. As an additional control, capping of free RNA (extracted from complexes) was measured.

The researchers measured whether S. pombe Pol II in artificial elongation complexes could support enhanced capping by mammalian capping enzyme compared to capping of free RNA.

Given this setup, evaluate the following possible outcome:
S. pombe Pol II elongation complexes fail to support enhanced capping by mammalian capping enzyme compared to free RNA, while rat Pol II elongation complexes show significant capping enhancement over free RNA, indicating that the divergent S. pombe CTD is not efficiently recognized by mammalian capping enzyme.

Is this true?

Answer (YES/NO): NO